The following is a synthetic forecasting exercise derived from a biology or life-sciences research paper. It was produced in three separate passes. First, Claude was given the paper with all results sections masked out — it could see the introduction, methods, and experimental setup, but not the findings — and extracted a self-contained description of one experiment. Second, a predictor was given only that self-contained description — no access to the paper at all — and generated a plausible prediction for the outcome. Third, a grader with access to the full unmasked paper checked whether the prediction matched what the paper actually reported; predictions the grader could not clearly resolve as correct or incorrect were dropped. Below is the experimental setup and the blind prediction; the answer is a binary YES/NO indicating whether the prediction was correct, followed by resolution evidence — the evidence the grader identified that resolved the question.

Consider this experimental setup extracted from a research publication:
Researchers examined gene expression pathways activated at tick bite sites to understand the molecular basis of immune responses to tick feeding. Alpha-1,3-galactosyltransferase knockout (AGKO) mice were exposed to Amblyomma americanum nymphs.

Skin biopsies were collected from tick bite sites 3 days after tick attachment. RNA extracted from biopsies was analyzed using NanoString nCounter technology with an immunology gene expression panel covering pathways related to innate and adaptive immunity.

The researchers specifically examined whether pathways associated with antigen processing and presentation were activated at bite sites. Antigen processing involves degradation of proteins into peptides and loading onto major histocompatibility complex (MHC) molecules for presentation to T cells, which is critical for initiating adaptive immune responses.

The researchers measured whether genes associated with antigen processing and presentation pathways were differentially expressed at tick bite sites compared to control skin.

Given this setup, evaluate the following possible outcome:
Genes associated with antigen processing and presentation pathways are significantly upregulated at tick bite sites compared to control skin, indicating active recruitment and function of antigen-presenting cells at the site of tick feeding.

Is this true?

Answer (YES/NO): YES